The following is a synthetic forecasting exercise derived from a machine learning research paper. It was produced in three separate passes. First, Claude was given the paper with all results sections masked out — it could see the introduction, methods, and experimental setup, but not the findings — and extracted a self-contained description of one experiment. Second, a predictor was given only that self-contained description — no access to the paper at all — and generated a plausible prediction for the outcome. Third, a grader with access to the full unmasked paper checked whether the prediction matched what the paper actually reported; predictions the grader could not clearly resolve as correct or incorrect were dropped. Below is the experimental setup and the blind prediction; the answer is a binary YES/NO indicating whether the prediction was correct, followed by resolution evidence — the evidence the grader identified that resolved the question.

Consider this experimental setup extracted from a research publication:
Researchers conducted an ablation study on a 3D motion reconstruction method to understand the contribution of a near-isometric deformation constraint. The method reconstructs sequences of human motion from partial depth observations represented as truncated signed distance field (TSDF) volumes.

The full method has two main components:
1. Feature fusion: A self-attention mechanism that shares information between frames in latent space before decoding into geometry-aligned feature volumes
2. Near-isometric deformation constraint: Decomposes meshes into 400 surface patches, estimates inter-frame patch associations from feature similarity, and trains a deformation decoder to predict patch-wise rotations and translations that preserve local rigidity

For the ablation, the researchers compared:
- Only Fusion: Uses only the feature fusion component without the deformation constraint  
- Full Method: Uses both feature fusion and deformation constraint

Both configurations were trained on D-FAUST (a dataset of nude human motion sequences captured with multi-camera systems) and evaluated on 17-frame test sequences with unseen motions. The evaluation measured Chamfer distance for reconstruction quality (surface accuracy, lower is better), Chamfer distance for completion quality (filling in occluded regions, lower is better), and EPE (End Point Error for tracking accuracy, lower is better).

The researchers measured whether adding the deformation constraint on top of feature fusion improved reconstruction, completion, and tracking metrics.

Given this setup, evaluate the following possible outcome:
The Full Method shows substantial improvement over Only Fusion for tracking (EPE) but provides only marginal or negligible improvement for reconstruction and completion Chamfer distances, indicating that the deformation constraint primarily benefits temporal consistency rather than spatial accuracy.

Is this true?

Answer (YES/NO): YES